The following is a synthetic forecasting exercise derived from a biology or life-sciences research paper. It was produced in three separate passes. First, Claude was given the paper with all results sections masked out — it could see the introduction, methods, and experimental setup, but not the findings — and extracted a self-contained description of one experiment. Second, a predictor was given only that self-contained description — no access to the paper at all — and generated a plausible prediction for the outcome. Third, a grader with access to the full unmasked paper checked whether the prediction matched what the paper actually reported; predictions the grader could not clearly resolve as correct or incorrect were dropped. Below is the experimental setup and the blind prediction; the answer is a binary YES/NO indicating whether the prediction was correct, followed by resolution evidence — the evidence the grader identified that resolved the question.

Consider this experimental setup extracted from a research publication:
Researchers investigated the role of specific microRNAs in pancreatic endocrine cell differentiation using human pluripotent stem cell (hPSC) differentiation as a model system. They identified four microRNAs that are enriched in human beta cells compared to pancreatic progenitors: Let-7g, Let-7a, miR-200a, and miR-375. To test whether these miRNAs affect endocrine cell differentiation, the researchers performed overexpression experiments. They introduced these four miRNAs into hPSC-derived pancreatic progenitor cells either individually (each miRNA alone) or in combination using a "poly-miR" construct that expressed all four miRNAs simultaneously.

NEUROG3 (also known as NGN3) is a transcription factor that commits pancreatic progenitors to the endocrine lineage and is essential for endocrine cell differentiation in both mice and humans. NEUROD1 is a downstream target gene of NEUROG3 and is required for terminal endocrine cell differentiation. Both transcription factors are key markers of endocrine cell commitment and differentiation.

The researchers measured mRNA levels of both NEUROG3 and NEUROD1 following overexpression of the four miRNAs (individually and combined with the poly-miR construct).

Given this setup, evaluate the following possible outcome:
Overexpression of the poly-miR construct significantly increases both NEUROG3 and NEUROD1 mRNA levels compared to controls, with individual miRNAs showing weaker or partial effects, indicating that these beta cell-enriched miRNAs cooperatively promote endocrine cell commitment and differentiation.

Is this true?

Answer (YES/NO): NO